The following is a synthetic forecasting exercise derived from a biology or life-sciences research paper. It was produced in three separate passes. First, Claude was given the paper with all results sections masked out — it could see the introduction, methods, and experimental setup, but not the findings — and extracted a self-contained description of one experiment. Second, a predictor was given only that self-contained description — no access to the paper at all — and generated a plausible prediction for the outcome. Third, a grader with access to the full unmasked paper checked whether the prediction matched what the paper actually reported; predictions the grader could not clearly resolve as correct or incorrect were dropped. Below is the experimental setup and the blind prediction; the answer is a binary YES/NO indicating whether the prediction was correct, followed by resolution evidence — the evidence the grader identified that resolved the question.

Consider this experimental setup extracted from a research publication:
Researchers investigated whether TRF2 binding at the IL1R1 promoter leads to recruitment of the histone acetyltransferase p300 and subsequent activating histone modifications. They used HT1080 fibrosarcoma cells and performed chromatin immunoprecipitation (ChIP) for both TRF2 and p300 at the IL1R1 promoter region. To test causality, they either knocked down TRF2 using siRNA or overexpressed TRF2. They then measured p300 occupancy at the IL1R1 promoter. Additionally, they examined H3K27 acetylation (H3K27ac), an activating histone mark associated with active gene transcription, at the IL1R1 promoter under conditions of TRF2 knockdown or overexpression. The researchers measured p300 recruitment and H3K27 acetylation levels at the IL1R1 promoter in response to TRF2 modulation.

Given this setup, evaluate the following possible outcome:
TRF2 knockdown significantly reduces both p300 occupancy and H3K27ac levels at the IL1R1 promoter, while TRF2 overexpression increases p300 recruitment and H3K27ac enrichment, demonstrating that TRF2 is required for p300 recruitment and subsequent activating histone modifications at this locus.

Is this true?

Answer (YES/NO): YES